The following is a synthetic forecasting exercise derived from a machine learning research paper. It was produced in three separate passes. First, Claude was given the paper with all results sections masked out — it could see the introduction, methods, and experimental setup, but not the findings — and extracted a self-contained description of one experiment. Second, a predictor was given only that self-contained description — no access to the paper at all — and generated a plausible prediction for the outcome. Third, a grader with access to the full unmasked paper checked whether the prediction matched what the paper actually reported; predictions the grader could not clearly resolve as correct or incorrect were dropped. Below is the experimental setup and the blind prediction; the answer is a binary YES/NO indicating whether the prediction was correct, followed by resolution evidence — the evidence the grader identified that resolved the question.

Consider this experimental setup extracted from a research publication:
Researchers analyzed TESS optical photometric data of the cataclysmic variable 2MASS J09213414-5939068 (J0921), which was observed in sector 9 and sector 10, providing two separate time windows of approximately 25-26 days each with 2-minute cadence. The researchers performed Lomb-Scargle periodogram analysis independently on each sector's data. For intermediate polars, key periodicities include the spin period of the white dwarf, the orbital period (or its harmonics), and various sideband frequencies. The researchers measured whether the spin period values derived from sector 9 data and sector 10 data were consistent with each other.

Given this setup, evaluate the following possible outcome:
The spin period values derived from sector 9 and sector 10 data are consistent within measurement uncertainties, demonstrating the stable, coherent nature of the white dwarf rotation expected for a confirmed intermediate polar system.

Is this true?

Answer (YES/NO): YES